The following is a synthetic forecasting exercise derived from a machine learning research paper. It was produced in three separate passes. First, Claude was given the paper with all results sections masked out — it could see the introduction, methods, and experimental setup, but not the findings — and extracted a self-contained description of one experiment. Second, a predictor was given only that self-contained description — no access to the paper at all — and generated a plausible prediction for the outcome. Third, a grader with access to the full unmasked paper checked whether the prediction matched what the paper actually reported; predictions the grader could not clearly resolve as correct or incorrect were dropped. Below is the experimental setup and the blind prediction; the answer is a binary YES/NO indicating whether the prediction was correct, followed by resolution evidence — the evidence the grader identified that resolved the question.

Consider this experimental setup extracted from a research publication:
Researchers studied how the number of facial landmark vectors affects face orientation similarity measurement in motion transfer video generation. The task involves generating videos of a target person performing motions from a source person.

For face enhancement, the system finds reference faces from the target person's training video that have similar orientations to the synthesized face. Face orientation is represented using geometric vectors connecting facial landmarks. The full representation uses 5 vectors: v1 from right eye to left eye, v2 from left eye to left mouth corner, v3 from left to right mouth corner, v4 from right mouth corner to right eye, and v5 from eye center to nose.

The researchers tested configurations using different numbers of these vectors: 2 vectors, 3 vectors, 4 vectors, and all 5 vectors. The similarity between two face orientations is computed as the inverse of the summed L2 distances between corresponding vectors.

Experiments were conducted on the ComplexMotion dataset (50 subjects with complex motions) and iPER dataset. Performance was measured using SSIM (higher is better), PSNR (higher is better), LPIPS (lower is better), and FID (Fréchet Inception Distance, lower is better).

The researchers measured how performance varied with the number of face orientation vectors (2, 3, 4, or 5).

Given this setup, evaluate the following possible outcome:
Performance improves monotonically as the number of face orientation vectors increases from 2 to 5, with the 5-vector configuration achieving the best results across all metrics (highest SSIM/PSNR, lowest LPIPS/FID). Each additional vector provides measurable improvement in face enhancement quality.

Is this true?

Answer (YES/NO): NO